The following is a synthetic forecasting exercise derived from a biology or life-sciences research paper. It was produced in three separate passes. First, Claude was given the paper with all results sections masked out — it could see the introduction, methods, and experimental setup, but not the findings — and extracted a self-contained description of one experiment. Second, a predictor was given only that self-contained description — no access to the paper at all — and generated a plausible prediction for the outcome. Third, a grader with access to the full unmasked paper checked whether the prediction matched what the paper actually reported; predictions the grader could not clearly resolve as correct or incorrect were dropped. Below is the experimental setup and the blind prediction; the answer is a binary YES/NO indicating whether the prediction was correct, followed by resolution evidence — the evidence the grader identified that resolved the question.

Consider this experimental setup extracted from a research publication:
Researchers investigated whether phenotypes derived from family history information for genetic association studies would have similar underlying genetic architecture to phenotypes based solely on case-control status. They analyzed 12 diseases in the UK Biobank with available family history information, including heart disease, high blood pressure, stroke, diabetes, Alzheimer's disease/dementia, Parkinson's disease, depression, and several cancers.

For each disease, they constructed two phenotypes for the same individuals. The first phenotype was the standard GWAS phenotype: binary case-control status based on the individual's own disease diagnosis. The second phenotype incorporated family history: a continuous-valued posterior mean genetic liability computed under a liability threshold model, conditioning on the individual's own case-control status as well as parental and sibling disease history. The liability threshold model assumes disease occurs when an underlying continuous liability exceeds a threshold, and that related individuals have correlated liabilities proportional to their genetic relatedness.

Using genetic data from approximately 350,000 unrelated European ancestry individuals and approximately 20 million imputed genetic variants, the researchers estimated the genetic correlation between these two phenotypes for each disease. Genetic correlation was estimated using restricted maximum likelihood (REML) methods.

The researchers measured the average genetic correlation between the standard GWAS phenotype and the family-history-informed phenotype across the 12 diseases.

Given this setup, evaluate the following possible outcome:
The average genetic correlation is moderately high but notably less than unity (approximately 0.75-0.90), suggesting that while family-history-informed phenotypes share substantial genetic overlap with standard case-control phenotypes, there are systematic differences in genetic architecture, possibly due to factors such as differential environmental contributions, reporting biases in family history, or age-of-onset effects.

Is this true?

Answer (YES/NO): NO